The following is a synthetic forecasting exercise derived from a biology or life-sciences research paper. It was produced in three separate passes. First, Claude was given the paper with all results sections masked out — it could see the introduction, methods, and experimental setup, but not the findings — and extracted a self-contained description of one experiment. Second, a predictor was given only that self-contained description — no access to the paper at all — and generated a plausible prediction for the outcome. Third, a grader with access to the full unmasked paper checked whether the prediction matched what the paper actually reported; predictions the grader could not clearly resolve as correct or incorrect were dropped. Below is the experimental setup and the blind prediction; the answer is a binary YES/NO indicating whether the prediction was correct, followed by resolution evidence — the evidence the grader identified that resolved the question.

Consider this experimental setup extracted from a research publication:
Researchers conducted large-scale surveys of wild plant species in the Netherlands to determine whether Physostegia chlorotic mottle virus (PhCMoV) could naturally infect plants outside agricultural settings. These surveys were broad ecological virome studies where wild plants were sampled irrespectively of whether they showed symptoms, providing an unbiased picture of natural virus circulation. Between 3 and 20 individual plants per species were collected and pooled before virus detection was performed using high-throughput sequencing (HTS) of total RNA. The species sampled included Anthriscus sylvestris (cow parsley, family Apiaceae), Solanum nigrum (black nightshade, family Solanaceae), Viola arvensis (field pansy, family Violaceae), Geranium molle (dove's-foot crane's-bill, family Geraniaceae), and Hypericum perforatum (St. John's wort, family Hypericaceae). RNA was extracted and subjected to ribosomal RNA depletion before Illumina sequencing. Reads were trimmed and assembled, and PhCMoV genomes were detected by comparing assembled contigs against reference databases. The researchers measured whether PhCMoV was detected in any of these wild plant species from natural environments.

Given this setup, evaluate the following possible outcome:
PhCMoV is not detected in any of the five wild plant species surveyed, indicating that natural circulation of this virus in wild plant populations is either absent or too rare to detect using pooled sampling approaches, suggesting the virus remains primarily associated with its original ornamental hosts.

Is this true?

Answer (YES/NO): NO